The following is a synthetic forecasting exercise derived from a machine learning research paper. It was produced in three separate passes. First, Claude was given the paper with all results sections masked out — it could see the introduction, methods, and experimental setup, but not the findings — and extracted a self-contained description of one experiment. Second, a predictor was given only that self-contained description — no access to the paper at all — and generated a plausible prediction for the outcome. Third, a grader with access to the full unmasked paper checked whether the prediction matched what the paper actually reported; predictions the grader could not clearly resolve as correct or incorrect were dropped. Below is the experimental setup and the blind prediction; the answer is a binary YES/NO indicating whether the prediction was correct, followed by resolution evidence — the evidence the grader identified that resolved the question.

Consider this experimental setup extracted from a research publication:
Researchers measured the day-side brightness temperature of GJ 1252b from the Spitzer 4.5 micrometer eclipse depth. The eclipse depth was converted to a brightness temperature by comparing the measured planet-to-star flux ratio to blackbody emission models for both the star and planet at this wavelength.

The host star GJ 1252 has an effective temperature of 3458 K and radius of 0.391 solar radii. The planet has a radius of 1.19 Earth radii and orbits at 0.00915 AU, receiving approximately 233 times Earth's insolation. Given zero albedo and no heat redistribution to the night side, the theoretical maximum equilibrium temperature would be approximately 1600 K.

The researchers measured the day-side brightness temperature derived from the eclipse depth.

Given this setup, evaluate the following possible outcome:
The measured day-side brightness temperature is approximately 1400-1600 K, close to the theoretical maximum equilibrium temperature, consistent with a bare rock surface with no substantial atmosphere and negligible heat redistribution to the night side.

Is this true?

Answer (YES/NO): YES